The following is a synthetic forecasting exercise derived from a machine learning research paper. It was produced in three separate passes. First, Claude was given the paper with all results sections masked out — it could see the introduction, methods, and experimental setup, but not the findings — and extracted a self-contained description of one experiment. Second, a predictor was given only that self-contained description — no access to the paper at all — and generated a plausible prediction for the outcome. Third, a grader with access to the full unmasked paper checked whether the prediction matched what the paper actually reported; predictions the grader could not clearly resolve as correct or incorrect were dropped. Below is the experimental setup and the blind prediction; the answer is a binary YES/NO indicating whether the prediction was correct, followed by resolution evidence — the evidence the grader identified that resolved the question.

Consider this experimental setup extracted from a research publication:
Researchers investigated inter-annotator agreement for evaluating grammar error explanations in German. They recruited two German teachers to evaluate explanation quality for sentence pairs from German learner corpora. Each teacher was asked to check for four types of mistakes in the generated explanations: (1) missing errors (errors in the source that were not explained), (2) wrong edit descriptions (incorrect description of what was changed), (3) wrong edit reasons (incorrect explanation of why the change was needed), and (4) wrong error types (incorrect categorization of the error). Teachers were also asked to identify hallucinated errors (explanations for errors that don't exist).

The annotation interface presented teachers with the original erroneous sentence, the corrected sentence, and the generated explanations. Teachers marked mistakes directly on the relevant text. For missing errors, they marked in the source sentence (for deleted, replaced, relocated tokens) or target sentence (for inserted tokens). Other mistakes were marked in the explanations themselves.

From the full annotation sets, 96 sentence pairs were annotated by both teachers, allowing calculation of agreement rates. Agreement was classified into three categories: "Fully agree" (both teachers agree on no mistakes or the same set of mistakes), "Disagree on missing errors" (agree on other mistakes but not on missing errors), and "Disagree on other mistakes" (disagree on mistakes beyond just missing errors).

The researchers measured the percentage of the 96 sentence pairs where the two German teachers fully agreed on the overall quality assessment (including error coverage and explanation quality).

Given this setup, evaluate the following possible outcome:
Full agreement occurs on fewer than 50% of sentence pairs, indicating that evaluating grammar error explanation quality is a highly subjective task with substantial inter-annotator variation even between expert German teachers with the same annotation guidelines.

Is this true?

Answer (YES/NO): NO